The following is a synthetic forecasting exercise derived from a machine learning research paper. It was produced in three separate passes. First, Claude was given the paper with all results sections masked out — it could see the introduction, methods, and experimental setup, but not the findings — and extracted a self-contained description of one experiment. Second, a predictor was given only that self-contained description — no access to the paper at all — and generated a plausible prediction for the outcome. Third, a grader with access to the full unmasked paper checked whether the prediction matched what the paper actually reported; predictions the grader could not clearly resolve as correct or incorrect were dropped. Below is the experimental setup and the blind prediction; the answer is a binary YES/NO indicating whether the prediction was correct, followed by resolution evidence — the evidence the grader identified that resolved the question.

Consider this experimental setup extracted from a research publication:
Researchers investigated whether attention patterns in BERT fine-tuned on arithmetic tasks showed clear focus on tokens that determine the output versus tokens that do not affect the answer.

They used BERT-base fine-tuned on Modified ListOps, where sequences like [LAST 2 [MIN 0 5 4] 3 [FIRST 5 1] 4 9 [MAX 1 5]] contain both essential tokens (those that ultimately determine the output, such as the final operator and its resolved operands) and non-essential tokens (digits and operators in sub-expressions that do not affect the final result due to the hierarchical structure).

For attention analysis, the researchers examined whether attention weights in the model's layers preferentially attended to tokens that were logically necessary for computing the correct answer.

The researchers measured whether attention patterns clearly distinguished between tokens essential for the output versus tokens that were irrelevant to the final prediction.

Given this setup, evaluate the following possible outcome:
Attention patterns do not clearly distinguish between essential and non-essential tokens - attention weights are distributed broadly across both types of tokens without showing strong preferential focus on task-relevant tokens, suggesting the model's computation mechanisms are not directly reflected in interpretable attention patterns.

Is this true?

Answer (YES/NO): NO